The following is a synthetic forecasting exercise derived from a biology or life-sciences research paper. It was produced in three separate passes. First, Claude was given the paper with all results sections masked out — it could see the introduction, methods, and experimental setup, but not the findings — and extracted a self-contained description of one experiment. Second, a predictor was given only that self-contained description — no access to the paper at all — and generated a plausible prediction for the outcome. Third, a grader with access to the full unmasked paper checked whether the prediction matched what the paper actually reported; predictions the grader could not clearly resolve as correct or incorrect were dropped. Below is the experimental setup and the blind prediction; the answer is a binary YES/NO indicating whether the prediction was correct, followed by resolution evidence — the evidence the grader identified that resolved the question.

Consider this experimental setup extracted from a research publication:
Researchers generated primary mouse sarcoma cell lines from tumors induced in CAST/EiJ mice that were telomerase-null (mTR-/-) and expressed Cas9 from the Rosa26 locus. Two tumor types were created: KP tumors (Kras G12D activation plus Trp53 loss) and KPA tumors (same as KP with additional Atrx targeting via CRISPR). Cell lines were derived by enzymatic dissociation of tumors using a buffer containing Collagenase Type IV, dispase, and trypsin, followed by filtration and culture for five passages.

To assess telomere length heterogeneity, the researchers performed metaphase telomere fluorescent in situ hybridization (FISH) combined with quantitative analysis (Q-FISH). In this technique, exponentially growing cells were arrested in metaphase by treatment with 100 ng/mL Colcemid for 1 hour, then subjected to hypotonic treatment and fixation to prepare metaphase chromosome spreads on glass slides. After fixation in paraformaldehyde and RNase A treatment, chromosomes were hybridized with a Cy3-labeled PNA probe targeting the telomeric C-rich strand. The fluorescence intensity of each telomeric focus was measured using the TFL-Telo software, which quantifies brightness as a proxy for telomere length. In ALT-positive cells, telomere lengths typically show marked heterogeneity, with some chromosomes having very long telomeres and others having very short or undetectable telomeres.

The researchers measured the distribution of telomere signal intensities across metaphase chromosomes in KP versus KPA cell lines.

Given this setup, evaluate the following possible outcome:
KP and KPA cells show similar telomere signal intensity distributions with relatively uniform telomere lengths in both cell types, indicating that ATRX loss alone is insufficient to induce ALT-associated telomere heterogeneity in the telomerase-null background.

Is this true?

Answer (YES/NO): NO